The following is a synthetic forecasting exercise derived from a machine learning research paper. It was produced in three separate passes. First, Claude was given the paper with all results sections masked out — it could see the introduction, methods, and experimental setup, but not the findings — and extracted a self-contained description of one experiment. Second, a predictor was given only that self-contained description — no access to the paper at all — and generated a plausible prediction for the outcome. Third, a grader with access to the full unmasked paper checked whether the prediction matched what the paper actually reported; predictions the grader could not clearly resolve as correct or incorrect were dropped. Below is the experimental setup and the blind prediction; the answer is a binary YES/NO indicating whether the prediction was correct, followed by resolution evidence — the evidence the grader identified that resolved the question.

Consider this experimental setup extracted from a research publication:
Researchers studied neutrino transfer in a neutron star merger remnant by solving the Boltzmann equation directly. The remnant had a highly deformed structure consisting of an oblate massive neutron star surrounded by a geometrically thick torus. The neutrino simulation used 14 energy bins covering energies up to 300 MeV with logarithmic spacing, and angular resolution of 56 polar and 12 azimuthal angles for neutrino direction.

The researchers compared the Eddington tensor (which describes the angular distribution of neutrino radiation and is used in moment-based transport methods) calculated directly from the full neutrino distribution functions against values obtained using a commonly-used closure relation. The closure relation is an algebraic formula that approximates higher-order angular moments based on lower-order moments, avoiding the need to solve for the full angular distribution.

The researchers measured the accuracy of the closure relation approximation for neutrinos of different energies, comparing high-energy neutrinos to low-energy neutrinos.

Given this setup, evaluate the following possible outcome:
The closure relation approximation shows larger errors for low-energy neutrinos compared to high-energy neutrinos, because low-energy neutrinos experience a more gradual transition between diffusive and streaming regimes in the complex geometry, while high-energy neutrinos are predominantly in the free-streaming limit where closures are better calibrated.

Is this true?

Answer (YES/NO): NO